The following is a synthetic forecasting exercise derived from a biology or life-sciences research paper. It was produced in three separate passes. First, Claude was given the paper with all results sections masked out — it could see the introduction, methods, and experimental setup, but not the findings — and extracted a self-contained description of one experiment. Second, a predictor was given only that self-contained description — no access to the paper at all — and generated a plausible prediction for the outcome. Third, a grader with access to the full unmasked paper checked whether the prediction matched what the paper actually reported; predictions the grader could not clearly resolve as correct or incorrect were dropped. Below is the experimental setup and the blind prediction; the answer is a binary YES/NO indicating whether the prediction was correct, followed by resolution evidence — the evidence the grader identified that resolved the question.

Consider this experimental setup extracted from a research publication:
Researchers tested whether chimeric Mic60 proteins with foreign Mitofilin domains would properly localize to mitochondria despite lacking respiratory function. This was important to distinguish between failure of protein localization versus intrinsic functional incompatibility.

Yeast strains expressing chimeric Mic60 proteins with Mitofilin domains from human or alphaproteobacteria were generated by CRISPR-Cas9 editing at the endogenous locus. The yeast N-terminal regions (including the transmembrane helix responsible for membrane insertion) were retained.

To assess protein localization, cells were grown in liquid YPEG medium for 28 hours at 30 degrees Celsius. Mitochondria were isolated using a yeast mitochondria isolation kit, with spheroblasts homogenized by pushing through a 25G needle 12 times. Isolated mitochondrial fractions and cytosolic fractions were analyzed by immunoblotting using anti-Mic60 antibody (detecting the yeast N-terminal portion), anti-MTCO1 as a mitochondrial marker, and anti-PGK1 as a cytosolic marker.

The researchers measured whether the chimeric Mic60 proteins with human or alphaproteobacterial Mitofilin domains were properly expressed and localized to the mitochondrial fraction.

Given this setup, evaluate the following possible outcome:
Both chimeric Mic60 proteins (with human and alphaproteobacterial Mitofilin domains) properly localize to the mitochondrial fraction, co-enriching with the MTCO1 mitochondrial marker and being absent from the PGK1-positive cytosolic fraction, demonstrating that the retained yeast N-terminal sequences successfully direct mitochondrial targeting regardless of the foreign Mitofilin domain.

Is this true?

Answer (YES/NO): YES